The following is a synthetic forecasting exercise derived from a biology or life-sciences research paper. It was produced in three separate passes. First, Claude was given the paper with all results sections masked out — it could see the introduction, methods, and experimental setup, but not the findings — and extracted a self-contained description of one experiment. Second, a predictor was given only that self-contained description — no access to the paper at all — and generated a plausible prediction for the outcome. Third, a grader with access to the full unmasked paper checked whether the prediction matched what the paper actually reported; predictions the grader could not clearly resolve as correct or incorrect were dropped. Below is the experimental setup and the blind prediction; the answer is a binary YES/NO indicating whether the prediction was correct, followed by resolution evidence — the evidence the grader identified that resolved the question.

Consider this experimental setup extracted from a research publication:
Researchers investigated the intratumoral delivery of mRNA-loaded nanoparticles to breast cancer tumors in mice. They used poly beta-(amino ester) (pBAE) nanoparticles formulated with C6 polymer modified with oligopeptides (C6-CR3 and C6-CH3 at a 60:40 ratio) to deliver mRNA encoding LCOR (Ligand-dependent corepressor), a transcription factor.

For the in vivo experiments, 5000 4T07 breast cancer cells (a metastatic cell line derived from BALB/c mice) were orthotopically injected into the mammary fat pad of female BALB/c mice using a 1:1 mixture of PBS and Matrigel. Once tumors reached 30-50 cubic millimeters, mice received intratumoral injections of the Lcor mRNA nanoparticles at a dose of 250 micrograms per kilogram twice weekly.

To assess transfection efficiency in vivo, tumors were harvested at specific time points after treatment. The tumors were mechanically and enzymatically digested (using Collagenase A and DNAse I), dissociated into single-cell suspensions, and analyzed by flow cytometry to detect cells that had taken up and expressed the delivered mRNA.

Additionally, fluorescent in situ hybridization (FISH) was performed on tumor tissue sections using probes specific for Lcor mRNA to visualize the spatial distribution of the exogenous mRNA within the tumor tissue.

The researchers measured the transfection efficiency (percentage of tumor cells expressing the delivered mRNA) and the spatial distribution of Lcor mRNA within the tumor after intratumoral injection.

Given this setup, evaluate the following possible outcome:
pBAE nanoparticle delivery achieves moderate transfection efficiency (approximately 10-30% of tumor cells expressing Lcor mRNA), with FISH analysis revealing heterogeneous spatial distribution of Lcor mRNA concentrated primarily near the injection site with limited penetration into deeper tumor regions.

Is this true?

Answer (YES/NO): NO